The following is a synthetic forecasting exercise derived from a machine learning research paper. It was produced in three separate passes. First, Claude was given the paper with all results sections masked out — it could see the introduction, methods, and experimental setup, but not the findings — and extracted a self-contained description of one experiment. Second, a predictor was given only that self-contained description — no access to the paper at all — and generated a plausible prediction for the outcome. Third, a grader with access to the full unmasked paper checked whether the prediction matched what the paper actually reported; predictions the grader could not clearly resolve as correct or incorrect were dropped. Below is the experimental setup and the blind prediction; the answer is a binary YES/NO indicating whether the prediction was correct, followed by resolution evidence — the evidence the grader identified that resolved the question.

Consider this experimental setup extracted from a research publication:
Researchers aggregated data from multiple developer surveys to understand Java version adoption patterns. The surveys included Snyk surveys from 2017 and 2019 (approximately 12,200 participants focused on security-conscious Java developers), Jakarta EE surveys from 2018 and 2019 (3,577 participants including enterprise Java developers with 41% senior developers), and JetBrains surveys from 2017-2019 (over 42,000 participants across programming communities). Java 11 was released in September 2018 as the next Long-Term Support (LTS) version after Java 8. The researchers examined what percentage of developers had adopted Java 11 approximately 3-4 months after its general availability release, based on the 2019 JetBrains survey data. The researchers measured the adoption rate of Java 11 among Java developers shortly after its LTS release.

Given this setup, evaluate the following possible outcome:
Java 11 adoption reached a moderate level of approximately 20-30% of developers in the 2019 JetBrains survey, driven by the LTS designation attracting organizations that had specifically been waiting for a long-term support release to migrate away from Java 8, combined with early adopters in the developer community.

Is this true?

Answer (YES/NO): YES